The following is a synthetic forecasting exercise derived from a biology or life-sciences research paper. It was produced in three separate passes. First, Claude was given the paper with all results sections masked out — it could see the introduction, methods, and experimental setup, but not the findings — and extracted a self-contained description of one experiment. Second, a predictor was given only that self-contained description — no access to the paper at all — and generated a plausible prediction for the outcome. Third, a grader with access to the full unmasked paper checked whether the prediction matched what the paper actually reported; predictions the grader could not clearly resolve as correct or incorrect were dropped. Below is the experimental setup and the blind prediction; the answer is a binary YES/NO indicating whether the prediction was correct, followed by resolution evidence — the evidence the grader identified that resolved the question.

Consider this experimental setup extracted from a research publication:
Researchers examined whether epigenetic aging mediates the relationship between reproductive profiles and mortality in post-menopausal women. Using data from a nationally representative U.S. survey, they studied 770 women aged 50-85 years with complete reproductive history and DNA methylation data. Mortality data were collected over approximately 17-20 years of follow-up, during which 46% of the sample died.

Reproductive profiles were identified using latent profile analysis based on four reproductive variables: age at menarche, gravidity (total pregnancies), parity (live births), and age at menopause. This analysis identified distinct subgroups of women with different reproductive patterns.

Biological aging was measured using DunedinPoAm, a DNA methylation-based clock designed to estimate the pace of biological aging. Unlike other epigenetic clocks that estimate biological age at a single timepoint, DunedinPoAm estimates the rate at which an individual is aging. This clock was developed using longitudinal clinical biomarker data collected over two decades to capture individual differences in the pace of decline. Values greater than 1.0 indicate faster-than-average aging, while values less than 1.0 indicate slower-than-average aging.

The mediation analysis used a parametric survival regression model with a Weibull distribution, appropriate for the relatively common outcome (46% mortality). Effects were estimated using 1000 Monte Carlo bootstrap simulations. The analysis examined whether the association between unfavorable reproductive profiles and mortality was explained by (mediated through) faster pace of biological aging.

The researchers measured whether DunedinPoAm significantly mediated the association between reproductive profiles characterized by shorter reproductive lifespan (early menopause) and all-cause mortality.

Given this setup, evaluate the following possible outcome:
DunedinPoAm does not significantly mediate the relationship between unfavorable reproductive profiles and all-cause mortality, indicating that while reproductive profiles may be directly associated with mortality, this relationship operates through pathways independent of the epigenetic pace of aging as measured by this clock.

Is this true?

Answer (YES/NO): NO